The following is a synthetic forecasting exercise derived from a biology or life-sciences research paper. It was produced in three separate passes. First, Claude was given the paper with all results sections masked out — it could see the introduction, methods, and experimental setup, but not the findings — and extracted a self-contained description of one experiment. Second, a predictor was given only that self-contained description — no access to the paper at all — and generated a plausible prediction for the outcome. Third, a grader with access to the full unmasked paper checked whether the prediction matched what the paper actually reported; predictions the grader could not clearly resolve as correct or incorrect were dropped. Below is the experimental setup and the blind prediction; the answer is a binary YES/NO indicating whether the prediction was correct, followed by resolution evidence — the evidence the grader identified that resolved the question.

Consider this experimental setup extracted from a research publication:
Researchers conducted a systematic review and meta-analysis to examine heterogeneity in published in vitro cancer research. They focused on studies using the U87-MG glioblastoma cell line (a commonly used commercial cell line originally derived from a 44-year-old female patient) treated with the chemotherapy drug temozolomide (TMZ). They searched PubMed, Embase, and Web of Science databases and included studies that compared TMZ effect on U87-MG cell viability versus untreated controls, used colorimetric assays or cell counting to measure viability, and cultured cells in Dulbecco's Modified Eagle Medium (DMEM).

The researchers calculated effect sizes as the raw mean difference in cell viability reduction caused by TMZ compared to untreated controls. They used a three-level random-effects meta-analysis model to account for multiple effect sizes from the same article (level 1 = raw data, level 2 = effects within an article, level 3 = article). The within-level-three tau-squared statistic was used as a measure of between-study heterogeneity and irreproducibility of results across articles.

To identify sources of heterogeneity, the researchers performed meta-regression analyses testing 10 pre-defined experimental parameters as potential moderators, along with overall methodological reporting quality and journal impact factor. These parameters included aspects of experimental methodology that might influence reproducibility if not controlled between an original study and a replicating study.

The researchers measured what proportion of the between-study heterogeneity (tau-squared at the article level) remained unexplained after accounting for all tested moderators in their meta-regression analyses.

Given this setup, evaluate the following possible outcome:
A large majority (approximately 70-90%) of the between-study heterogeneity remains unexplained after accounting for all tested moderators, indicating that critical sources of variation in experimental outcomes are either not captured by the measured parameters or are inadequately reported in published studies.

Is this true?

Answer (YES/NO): YES